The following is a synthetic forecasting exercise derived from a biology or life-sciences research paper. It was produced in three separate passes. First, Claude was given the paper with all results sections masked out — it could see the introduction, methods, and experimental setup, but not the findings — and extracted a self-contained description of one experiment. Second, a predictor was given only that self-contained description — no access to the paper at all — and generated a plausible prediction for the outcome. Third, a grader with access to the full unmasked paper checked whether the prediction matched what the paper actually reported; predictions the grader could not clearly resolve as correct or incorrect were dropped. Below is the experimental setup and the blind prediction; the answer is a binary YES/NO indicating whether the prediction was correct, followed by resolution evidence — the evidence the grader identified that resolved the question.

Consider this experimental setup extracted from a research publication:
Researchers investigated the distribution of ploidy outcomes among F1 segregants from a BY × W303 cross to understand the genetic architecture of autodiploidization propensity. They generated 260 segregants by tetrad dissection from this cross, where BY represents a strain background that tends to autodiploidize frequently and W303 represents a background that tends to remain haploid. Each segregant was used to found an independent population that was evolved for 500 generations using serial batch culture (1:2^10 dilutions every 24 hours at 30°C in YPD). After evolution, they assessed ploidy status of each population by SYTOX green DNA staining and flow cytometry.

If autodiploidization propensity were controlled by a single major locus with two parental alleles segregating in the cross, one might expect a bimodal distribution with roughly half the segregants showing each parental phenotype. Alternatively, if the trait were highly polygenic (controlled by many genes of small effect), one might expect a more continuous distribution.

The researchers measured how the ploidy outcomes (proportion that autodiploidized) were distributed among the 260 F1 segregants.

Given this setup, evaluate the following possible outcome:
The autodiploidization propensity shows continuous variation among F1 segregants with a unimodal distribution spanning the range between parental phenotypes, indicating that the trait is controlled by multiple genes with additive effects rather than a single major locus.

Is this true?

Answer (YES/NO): NO